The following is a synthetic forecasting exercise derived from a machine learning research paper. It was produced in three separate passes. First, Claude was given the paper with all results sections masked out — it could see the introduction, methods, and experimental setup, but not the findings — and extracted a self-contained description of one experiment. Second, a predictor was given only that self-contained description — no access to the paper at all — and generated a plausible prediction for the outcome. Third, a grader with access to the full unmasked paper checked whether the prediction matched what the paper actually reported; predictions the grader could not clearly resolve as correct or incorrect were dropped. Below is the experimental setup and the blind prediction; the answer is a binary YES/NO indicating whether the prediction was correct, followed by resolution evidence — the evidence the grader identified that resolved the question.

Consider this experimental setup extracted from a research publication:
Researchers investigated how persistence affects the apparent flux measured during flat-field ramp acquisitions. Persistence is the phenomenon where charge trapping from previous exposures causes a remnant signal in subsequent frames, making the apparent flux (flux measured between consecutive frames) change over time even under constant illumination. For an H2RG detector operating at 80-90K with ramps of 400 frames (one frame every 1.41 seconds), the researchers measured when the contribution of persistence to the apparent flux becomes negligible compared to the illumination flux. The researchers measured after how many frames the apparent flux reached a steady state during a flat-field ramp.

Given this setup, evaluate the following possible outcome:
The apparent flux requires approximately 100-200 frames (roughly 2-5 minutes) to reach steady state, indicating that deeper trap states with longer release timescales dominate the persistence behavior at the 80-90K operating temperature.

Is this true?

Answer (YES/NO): YES